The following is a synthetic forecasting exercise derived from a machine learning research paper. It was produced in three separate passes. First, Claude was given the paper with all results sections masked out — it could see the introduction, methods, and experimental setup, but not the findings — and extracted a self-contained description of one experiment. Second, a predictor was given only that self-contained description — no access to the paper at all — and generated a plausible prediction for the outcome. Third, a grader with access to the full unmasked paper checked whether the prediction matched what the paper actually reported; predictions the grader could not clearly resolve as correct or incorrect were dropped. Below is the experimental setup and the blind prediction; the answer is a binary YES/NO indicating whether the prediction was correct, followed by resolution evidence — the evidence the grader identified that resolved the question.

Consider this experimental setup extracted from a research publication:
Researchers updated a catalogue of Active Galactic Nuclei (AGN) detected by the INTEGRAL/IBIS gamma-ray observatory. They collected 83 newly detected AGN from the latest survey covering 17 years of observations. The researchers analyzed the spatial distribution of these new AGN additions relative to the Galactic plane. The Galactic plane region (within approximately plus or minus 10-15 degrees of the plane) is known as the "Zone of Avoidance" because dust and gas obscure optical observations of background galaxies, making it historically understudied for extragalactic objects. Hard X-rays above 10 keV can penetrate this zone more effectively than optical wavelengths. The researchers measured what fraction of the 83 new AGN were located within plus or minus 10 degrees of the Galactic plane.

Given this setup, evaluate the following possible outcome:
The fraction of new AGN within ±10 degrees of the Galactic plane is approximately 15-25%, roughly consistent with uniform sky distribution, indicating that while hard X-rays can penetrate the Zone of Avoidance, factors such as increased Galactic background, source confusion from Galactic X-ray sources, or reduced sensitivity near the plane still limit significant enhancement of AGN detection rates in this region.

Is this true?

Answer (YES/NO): NO